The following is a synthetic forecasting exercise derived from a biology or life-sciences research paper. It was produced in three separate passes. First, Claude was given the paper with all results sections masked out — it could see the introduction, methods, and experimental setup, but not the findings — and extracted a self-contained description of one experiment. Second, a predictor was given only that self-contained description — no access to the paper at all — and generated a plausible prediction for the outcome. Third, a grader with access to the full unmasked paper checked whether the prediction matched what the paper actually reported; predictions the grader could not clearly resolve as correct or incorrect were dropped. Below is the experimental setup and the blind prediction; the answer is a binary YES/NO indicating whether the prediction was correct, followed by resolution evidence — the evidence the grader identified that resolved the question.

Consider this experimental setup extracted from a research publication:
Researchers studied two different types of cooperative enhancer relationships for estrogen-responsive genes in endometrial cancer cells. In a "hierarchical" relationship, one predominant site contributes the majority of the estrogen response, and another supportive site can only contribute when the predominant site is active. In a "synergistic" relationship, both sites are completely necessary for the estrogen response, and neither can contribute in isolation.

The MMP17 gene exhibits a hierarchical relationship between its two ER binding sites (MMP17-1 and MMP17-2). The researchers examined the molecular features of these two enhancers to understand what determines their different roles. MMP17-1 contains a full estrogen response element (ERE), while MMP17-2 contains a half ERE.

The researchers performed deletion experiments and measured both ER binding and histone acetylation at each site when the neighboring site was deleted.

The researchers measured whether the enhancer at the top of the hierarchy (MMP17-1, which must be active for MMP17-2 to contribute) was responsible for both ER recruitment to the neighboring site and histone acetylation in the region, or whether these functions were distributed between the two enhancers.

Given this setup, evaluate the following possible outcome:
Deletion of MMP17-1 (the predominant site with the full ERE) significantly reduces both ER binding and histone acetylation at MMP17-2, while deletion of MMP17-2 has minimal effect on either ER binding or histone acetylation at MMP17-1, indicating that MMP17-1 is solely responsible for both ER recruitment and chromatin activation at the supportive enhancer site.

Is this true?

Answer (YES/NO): NO